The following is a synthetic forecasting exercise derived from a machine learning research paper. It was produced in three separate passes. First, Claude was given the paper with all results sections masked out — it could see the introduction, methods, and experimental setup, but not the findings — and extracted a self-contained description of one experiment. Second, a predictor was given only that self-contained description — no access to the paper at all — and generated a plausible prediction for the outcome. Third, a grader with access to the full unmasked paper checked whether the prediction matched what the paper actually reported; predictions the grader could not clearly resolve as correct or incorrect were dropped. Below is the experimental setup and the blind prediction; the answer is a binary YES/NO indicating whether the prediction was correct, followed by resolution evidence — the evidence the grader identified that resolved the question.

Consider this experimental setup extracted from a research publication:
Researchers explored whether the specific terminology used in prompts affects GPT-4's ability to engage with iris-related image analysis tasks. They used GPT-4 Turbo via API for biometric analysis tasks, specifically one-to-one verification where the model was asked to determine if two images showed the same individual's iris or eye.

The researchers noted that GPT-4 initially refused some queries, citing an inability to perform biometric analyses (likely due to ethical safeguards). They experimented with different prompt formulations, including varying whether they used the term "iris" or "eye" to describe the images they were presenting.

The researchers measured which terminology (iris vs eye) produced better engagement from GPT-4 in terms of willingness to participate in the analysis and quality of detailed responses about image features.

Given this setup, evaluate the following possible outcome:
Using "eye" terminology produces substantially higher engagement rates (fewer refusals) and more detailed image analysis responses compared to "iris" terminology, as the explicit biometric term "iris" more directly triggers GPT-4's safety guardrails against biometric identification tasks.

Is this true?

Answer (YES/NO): NO